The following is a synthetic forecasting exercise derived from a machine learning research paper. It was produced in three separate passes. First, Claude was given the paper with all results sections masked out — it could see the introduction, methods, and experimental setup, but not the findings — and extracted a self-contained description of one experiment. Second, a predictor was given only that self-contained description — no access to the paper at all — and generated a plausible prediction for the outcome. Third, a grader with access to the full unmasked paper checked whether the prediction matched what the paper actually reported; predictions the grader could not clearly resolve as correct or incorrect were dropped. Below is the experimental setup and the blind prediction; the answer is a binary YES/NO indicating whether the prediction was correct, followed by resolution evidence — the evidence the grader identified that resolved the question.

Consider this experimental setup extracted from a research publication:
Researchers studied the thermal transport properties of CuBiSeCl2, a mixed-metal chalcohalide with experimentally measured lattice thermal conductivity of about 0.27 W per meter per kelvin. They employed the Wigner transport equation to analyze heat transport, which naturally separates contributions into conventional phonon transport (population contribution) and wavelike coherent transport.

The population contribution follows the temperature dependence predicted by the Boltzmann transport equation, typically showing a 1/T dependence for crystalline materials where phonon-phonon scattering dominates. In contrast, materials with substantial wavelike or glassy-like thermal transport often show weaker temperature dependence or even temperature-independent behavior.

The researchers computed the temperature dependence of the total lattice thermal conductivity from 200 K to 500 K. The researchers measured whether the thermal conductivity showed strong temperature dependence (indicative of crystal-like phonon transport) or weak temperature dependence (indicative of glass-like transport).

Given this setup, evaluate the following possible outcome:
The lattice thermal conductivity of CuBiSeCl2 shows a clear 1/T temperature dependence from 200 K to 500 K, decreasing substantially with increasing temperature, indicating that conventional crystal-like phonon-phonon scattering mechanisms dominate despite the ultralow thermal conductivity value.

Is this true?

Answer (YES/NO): NO